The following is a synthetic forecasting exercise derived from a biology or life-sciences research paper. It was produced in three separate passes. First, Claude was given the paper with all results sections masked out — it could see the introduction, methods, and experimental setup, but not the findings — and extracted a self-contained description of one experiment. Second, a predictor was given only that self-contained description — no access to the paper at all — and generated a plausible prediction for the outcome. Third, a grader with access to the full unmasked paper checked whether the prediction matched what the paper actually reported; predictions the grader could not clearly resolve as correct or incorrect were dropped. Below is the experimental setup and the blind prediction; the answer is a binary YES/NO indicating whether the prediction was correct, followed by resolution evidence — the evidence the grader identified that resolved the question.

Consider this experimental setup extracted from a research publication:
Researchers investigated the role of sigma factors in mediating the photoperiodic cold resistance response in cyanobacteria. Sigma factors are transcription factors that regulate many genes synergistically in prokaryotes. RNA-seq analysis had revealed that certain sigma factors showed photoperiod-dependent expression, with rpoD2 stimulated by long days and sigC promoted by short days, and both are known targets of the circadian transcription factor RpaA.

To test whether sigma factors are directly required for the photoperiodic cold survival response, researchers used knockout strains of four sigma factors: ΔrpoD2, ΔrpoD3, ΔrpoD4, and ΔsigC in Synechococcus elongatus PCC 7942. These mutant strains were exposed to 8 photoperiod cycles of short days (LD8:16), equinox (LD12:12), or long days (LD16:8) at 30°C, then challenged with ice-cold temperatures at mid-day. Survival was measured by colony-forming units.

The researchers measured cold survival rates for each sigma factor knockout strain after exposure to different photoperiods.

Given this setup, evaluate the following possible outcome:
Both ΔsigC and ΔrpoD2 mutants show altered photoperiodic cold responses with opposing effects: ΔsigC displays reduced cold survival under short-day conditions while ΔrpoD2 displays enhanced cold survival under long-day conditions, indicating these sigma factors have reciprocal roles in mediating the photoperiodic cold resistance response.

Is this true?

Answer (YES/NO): NO